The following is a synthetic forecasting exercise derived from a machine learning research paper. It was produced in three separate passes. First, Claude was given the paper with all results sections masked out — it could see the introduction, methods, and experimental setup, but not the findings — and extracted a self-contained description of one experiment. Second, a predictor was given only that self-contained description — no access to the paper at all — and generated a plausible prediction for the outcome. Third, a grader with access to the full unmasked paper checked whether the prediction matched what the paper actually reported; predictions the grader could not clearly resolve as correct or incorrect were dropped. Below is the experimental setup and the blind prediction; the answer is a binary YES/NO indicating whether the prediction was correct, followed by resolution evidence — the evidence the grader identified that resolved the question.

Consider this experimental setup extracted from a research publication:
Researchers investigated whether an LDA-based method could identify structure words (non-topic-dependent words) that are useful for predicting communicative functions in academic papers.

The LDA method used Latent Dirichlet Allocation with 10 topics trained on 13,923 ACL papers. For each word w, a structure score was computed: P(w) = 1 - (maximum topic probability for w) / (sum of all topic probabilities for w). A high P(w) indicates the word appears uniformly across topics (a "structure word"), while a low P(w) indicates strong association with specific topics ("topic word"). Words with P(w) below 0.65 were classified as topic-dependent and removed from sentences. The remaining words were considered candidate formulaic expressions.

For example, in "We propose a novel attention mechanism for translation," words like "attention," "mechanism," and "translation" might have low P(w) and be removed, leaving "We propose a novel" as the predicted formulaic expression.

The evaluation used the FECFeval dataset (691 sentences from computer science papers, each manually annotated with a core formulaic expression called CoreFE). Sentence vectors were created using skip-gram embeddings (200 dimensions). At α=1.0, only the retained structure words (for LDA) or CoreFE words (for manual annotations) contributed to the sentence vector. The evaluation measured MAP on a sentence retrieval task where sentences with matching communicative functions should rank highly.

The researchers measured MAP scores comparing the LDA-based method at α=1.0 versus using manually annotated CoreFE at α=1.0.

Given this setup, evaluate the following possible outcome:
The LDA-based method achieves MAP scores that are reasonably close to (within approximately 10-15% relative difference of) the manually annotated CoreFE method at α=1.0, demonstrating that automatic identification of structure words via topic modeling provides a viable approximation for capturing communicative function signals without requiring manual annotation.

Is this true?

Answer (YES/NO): NO